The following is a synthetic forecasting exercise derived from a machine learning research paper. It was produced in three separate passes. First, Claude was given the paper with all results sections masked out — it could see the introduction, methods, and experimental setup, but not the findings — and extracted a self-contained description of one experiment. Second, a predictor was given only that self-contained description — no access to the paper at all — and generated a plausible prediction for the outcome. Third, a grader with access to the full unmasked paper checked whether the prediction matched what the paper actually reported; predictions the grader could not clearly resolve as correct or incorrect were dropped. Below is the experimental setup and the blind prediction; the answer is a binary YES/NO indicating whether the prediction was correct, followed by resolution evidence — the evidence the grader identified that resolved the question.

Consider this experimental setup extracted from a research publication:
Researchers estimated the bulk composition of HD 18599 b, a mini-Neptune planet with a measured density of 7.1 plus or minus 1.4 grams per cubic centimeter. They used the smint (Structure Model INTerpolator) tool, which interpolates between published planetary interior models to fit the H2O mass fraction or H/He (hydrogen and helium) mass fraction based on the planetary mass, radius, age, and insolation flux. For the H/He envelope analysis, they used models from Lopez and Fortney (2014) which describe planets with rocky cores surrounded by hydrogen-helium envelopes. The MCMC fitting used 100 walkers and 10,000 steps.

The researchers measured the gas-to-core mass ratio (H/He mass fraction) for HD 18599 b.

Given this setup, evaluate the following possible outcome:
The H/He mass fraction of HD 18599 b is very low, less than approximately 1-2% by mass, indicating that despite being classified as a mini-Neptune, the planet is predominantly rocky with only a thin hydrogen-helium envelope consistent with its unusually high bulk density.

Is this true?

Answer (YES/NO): YES